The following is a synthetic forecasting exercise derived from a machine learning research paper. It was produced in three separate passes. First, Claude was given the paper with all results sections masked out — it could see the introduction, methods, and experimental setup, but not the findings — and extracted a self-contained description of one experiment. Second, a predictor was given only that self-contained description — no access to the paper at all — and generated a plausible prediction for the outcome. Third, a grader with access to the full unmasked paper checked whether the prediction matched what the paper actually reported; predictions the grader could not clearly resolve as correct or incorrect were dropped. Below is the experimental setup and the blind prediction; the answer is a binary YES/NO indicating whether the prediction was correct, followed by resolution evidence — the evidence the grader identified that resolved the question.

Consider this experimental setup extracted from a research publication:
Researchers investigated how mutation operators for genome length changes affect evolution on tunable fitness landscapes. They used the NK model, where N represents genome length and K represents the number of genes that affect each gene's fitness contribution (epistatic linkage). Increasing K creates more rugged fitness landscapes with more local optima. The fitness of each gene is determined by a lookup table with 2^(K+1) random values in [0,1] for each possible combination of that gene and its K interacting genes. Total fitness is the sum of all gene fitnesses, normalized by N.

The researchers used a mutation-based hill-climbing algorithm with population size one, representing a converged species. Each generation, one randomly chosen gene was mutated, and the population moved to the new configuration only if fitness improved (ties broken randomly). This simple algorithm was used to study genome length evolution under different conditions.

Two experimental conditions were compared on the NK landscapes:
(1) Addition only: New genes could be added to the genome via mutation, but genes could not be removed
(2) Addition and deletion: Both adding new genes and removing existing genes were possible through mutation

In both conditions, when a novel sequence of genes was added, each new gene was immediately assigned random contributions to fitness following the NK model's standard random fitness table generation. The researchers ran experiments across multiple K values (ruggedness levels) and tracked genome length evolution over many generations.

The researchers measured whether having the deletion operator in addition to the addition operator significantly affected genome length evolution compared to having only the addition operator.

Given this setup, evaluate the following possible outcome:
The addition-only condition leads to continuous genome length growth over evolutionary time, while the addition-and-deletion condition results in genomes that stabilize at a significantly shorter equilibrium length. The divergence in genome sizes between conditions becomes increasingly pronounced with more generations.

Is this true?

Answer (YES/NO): NO